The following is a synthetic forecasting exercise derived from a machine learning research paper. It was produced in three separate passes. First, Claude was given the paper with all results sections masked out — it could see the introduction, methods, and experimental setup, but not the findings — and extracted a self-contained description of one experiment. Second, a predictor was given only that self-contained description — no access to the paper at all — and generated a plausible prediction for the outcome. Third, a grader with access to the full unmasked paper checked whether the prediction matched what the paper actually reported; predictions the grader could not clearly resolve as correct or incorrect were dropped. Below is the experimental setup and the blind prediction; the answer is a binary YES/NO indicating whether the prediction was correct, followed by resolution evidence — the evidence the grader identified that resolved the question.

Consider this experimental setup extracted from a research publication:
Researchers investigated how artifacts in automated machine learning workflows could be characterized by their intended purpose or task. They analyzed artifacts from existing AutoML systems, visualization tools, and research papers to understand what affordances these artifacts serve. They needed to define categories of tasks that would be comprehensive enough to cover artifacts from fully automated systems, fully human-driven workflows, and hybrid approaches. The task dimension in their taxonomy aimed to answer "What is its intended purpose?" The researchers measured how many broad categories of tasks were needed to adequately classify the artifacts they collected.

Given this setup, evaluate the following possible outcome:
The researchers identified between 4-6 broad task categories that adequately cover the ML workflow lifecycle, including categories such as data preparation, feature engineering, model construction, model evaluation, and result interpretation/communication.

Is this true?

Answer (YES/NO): NO